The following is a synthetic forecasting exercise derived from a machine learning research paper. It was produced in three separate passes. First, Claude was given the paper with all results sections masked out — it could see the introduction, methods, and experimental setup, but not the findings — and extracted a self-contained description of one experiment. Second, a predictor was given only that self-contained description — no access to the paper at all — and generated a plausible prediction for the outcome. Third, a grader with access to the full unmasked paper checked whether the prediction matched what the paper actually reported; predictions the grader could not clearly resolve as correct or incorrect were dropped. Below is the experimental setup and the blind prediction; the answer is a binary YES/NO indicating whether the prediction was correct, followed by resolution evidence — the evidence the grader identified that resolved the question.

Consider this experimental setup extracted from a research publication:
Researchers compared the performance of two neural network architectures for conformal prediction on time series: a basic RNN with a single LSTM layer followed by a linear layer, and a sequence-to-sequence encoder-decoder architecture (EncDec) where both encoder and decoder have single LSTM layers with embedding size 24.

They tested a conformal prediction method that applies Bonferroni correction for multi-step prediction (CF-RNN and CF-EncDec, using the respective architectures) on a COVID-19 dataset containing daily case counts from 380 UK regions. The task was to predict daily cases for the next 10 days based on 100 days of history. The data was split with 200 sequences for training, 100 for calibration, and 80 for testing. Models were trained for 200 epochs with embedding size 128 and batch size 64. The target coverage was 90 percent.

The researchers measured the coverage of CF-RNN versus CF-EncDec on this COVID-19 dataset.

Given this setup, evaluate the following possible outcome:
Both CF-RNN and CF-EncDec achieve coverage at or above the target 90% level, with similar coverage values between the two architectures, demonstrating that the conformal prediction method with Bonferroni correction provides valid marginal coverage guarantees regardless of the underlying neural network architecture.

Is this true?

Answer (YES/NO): NO